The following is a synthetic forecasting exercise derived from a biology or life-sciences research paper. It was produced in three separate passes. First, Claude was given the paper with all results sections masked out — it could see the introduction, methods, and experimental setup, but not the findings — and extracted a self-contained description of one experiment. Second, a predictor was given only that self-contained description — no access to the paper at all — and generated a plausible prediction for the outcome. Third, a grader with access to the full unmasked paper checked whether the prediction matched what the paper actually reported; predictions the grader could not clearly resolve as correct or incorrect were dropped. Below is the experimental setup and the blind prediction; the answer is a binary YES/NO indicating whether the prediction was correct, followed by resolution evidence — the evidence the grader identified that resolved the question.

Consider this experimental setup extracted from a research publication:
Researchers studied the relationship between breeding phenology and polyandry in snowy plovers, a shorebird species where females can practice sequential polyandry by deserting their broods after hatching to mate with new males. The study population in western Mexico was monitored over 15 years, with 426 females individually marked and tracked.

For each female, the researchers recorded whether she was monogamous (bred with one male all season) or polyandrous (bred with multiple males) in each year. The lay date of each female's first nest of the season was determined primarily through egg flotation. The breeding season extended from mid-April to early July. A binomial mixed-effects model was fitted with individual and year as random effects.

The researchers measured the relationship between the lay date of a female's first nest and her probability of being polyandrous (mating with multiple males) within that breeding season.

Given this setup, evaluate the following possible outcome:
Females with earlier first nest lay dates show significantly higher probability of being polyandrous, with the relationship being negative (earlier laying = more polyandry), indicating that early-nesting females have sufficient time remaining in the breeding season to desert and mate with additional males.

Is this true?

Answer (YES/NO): YES